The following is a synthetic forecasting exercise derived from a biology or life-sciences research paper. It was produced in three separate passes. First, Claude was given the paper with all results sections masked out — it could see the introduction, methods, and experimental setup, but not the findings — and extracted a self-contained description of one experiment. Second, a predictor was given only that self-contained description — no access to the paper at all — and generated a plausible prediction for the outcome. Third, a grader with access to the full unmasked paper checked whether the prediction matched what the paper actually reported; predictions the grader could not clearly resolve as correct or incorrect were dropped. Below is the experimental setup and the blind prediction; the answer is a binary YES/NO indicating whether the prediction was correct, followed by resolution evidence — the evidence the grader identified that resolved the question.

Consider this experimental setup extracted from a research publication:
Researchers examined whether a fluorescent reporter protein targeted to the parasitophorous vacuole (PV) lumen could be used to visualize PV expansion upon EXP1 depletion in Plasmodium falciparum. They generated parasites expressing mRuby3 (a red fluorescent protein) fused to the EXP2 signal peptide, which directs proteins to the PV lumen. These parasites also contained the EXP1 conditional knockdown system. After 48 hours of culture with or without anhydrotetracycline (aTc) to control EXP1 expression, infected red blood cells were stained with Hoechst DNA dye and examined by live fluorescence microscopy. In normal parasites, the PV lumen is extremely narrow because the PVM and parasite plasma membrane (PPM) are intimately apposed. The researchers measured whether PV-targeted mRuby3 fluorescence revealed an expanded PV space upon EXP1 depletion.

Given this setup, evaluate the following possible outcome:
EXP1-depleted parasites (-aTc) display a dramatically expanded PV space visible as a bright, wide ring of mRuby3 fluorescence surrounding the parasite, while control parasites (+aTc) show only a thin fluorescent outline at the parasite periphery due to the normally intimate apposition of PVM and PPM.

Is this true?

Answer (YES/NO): NO